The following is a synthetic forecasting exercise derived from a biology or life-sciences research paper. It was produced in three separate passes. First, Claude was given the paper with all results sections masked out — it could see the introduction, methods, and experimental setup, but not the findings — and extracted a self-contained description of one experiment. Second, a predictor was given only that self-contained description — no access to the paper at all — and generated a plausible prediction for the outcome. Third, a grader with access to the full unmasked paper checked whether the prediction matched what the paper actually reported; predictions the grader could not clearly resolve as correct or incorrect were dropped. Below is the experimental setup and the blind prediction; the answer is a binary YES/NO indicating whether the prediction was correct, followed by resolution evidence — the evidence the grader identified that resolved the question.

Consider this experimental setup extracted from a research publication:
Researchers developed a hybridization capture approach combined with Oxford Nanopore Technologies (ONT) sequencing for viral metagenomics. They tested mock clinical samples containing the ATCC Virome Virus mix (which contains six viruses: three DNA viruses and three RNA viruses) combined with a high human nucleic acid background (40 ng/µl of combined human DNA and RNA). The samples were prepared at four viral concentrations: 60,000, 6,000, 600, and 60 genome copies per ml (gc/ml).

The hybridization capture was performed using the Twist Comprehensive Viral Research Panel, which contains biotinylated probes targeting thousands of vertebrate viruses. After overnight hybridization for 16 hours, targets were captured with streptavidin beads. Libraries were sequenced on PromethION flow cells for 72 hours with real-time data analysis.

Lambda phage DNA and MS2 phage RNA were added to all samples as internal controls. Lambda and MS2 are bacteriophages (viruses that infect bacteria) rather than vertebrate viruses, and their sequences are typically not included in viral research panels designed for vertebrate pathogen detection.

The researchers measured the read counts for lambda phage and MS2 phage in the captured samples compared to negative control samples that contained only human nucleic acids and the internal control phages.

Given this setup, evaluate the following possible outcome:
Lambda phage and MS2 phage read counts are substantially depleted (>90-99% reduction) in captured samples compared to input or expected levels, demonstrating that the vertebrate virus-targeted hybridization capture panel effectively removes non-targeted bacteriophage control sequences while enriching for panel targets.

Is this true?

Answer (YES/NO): YES